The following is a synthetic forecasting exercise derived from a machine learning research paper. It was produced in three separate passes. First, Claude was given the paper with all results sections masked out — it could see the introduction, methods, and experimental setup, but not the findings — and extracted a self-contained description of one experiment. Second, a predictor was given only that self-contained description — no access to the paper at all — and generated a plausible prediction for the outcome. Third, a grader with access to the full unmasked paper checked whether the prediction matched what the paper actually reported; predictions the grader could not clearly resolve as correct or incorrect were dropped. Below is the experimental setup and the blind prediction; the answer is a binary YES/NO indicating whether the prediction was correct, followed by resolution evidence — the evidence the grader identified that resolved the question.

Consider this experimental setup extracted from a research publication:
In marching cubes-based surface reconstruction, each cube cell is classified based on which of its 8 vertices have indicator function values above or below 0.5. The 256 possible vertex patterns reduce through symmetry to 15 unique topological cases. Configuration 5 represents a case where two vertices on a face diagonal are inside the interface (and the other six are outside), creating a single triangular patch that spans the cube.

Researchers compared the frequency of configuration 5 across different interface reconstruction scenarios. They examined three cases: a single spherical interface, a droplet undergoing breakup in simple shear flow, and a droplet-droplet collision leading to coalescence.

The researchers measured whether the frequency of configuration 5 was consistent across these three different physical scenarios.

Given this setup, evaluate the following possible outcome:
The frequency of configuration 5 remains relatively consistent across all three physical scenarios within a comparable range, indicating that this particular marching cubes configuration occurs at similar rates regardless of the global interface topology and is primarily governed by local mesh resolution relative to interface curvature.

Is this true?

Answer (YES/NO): YES